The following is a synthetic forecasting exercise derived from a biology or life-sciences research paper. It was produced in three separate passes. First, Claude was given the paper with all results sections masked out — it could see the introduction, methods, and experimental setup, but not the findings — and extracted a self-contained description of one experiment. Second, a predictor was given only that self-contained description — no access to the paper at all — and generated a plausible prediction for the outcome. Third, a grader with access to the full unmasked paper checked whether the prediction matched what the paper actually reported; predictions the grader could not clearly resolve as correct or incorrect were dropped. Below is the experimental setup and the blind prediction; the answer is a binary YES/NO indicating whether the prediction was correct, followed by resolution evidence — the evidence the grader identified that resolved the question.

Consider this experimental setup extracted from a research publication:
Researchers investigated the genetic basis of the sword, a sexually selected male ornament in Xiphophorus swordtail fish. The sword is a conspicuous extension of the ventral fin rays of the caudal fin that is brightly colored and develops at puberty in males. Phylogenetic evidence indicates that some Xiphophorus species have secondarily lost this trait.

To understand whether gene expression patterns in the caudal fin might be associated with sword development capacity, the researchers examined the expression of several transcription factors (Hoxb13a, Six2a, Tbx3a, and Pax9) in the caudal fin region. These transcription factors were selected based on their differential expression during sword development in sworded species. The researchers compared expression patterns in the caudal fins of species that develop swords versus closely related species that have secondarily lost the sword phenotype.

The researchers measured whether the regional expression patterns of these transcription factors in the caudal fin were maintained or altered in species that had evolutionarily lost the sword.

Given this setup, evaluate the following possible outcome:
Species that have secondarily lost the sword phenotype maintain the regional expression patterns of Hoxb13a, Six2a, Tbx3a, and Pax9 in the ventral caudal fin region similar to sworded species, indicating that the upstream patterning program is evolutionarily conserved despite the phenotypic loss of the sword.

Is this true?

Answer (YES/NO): NO